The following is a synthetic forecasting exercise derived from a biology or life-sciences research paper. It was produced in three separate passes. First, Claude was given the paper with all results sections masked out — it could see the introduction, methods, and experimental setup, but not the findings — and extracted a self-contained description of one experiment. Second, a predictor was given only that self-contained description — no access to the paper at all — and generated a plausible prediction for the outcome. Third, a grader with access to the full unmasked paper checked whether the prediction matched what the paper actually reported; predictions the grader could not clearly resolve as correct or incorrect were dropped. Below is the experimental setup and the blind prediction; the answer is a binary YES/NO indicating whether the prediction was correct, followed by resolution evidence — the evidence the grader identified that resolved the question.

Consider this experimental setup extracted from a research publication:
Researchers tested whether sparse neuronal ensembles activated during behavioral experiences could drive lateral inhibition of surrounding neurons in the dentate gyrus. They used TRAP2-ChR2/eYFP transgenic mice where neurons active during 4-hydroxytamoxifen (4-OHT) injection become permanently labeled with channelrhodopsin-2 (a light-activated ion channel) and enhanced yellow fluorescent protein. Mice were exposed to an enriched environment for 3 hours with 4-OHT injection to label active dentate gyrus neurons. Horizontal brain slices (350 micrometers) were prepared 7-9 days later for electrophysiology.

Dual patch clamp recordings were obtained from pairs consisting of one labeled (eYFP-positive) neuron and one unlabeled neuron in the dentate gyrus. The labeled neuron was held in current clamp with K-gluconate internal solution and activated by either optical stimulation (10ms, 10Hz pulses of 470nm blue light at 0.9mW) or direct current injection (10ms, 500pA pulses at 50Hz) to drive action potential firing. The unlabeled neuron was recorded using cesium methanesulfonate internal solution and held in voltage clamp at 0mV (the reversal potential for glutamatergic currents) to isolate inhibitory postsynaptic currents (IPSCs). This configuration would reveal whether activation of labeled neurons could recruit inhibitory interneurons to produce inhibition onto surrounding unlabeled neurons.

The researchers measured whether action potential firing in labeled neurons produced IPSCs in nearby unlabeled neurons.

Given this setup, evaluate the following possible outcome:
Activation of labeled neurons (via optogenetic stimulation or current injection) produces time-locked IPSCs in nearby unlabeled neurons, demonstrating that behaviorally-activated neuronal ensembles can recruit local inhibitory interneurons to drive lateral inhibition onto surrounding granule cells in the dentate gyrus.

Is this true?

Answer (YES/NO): NO